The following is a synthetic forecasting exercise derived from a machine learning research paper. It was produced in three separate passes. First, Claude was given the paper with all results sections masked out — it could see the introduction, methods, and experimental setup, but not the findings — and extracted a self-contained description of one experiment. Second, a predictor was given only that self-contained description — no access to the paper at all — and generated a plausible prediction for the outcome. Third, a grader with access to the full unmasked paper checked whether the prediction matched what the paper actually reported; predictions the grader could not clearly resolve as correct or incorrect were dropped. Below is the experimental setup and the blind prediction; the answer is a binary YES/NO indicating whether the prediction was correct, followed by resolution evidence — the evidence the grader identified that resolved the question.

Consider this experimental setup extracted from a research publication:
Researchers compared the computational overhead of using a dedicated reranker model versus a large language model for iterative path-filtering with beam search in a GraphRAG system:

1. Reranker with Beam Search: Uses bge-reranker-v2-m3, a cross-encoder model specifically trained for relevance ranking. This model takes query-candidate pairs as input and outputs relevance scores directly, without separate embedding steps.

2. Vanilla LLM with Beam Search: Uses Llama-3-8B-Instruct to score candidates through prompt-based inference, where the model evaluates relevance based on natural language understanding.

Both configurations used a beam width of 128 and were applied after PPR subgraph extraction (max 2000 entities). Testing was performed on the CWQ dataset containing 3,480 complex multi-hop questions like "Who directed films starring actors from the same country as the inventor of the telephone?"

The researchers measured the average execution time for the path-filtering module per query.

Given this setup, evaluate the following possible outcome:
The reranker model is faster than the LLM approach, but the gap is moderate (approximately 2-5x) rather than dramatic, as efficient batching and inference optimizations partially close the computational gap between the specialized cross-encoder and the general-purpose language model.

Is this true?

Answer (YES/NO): NO